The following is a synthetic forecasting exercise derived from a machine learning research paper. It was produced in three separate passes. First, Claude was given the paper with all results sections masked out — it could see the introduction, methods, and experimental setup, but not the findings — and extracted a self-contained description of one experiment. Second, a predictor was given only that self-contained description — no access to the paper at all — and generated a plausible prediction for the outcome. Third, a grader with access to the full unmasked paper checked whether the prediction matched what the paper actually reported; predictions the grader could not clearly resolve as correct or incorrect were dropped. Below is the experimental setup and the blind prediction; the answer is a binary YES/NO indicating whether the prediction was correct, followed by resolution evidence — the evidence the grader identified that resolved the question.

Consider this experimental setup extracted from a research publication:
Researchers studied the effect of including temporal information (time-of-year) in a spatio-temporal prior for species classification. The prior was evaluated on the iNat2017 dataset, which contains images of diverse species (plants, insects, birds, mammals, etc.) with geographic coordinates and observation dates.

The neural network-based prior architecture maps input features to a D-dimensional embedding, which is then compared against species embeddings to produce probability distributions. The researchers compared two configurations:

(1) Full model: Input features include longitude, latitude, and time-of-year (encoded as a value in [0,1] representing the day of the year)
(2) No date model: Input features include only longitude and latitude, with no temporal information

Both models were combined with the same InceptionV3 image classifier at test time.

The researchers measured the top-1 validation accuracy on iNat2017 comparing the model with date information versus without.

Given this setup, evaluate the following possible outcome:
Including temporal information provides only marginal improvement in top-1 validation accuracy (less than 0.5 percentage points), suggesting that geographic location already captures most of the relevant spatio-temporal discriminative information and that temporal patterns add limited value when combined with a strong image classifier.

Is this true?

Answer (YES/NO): YES